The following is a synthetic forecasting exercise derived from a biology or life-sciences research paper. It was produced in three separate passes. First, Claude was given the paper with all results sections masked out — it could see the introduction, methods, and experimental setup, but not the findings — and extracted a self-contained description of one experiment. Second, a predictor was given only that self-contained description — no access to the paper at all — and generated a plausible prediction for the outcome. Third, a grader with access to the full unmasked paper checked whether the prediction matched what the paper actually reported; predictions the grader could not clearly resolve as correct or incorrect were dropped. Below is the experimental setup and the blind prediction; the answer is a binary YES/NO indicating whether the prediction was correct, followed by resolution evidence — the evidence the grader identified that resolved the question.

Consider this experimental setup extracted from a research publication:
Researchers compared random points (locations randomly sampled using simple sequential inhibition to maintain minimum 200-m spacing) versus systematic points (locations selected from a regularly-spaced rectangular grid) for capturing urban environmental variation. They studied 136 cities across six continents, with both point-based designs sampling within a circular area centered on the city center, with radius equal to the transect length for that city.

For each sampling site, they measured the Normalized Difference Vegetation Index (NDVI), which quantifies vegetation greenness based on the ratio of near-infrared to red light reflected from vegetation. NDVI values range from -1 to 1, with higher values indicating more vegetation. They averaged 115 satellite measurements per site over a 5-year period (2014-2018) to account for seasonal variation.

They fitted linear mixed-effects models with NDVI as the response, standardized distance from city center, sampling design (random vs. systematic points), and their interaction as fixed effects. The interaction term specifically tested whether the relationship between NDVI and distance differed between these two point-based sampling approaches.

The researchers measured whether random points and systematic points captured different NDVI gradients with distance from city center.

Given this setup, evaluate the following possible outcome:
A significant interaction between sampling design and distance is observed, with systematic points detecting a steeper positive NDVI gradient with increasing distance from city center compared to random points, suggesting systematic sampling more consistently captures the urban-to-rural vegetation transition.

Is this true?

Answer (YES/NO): NO